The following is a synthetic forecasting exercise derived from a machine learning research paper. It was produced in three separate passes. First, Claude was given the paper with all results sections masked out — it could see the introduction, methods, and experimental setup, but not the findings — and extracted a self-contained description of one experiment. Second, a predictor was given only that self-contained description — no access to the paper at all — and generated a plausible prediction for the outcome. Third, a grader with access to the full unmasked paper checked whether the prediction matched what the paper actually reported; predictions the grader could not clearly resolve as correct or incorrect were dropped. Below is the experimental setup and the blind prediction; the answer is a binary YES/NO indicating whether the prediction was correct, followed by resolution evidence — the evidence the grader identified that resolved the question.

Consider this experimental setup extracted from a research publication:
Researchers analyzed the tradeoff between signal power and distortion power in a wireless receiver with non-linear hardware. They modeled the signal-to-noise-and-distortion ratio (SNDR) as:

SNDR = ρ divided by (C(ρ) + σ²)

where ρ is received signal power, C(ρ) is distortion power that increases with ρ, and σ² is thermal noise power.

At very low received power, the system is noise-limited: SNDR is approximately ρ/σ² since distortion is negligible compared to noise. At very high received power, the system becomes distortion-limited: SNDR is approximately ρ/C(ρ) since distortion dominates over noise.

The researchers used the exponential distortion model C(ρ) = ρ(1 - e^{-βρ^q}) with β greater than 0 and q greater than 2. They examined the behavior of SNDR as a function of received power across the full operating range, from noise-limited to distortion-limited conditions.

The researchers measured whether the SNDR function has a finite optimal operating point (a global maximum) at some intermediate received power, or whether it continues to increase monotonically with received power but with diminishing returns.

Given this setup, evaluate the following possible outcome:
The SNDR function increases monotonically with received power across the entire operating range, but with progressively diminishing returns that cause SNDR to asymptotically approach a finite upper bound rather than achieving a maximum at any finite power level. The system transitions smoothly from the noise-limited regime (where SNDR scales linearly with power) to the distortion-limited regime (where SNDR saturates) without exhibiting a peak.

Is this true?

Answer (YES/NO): NO